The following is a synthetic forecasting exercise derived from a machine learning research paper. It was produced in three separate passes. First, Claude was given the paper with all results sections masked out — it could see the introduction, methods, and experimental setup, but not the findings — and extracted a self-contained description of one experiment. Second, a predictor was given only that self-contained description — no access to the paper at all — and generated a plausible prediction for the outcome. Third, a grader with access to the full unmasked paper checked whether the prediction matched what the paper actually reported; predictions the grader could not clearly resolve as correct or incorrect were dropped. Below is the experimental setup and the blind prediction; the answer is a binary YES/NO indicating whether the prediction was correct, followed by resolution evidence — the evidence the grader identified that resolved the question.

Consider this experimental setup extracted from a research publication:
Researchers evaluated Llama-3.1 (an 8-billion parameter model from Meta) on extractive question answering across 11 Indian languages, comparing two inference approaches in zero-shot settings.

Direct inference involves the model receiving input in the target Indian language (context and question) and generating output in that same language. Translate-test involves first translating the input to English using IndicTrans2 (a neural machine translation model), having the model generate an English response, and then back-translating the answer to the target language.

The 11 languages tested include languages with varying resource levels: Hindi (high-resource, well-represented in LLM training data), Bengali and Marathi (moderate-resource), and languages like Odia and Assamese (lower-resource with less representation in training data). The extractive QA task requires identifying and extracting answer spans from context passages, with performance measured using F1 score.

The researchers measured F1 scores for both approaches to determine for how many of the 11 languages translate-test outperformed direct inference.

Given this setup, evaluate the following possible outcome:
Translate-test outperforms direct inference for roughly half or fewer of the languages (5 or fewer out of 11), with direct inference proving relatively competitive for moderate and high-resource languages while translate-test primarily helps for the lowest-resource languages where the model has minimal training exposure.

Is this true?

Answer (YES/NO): NO